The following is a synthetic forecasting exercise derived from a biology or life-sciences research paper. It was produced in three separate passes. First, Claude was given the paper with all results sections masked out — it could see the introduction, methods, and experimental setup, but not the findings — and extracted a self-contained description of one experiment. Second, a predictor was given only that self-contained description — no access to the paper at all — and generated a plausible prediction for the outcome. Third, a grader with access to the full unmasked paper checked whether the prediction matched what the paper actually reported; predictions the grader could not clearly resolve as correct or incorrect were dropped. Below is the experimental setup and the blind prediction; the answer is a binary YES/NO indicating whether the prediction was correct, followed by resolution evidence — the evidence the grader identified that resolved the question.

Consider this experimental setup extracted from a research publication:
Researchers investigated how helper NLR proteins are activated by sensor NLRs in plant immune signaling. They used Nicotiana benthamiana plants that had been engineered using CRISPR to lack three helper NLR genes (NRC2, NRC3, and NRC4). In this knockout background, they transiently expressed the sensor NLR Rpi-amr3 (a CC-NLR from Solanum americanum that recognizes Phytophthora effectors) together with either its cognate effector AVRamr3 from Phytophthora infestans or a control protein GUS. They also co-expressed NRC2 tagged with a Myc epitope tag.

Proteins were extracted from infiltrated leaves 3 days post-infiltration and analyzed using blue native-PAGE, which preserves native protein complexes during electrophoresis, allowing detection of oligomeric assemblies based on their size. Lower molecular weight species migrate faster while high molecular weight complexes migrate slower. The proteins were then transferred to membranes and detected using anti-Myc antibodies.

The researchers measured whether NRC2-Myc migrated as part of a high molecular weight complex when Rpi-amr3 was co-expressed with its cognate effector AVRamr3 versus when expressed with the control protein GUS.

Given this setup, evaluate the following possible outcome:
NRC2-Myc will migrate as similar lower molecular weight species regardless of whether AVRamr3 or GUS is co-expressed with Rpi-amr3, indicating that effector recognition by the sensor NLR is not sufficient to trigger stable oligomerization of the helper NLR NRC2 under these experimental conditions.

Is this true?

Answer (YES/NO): NO